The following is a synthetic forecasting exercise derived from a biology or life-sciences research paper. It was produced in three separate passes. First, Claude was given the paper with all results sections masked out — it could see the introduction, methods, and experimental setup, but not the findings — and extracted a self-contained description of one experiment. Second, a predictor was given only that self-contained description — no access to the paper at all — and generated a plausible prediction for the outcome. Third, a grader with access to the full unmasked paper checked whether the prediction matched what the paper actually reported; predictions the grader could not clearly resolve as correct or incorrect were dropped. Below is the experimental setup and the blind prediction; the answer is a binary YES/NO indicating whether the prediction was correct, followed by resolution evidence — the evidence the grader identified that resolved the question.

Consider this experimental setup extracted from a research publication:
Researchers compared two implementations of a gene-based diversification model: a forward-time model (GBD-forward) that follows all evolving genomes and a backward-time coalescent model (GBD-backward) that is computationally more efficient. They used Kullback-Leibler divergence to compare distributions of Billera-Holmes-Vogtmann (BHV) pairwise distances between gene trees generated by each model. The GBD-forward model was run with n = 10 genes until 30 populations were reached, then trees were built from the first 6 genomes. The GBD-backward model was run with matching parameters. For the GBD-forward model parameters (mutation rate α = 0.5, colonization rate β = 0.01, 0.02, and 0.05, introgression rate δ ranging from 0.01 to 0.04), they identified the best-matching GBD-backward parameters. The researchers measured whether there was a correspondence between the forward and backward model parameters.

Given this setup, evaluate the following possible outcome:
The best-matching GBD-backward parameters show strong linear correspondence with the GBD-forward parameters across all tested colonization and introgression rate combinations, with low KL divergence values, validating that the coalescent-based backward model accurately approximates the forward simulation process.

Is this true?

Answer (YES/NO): NO